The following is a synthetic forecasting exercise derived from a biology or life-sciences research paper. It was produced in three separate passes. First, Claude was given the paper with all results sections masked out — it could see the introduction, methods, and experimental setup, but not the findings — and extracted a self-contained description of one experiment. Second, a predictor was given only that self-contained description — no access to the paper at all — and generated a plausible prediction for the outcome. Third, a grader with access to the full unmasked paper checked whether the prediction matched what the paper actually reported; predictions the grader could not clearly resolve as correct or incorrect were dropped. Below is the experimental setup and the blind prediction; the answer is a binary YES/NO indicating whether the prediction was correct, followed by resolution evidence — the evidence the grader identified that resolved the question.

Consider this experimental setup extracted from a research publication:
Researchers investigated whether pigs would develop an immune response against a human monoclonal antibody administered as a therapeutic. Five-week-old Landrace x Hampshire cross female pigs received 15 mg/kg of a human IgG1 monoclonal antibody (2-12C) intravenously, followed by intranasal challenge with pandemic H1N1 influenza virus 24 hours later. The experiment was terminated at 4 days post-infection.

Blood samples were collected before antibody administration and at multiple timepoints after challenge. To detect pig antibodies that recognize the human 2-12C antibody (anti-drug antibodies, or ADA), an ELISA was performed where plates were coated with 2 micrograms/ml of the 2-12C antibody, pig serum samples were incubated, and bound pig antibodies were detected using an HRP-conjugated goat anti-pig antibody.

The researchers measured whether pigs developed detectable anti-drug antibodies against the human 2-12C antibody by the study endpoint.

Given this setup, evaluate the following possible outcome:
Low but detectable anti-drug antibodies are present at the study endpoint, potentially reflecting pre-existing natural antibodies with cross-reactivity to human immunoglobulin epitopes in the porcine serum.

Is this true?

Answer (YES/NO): NO